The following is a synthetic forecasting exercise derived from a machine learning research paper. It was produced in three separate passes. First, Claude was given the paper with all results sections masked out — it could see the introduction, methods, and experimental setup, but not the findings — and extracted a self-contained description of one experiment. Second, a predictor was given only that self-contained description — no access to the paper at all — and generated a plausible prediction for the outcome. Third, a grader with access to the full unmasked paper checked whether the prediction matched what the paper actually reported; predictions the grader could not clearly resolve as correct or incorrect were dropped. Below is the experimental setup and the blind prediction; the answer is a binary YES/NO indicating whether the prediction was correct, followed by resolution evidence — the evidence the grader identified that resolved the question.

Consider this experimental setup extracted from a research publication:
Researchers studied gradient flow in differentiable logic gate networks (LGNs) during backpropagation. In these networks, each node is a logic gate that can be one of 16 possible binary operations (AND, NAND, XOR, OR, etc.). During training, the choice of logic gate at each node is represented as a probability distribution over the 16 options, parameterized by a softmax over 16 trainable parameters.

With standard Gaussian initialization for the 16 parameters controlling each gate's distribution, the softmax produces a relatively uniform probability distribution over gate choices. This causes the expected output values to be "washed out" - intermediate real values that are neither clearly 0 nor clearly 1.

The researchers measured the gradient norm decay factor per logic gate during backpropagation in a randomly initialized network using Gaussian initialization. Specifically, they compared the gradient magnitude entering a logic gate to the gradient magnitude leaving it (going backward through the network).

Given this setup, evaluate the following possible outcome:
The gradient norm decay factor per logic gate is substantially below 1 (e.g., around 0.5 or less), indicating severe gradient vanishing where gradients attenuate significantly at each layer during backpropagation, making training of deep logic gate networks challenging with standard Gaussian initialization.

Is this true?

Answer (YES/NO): YES